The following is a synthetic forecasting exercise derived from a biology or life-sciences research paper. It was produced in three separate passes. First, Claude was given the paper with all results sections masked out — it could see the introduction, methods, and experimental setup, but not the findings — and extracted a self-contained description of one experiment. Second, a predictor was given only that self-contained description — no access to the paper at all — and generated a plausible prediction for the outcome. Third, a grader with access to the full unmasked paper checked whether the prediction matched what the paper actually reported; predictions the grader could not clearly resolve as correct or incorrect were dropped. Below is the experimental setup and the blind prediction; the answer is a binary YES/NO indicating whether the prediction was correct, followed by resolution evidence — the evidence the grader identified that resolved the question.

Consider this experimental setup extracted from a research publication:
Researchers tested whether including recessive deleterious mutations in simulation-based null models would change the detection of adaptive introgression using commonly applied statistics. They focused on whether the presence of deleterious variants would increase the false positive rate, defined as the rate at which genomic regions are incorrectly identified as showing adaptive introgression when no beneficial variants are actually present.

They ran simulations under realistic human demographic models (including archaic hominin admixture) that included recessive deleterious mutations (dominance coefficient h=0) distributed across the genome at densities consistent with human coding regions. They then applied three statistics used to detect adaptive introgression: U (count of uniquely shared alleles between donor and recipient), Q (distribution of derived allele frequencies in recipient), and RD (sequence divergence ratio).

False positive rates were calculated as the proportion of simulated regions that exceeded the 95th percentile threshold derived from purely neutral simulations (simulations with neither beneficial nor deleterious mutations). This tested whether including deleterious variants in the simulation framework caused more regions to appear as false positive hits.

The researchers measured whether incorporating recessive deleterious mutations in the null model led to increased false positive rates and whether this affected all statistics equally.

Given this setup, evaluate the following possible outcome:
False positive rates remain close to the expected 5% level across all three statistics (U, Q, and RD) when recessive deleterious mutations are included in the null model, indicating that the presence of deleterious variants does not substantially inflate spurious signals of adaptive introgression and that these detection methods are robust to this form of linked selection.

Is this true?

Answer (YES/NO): NO